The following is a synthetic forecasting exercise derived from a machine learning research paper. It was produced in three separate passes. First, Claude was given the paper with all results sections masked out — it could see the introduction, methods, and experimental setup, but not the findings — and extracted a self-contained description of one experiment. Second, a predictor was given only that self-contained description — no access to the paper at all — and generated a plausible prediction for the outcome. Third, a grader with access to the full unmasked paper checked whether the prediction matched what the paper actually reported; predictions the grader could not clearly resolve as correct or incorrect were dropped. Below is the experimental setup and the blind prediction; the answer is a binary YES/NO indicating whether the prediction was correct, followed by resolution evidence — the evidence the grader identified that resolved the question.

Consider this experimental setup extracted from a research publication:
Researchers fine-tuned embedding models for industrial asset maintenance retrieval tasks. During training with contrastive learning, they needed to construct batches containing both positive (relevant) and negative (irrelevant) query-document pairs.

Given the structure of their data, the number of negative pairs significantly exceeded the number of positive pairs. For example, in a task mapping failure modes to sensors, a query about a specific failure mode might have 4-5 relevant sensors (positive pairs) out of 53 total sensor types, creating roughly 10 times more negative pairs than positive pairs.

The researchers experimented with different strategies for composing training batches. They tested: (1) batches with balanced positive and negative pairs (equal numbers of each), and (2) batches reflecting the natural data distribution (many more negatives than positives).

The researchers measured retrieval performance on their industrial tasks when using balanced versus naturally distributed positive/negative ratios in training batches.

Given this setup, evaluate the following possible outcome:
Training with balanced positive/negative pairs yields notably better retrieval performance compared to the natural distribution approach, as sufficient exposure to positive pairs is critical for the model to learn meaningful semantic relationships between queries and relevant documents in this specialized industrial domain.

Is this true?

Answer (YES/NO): YES